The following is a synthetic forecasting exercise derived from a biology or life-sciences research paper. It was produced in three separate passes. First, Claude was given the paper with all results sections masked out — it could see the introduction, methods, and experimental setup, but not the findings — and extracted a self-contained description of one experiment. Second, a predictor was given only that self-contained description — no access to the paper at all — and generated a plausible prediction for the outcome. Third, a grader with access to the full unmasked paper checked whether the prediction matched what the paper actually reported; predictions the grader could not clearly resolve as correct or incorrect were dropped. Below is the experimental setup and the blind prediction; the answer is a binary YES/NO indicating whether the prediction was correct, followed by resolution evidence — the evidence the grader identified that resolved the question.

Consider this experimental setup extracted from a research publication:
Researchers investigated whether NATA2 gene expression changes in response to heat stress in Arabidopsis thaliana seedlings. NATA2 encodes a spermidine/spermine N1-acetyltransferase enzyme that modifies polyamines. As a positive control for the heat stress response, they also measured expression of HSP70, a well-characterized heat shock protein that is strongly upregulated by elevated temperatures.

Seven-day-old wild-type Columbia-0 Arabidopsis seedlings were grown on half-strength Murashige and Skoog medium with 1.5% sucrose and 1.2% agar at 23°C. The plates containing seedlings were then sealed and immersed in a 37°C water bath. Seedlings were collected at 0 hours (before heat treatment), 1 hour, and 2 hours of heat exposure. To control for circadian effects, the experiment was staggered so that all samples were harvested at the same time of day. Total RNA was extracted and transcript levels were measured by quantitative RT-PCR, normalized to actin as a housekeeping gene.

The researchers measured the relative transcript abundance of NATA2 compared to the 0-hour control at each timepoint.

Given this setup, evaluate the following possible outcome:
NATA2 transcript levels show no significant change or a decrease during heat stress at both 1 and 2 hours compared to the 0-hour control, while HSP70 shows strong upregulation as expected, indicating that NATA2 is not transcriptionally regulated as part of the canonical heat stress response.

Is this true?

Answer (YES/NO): NO